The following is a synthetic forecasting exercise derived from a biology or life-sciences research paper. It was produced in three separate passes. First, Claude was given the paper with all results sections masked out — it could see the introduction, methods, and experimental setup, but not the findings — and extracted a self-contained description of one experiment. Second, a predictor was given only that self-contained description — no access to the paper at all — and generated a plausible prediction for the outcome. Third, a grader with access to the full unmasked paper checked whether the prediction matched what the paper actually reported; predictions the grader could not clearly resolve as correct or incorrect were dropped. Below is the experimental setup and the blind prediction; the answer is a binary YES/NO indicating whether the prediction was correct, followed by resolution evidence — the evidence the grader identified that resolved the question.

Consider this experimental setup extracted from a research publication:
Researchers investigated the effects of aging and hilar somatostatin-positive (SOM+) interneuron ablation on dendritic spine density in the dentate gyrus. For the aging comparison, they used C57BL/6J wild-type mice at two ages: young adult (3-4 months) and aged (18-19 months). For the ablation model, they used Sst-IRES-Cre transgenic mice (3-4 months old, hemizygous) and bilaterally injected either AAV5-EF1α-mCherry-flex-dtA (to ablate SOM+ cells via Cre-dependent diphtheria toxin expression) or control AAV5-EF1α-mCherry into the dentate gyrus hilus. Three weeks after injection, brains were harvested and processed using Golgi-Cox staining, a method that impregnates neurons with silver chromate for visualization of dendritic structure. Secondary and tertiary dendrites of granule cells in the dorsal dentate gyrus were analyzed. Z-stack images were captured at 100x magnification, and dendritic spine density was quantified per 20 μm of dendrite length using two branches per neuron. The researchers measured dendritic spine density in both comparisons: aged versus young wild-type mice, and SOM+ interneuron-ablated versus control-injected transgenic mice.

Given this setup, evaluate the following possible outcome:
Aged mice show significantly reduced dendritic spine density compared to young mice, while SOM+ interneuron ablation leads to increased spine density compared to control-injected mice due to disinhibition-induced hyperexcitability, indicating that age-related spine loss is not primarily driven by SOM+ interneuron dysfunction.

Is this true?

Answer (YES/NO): NO